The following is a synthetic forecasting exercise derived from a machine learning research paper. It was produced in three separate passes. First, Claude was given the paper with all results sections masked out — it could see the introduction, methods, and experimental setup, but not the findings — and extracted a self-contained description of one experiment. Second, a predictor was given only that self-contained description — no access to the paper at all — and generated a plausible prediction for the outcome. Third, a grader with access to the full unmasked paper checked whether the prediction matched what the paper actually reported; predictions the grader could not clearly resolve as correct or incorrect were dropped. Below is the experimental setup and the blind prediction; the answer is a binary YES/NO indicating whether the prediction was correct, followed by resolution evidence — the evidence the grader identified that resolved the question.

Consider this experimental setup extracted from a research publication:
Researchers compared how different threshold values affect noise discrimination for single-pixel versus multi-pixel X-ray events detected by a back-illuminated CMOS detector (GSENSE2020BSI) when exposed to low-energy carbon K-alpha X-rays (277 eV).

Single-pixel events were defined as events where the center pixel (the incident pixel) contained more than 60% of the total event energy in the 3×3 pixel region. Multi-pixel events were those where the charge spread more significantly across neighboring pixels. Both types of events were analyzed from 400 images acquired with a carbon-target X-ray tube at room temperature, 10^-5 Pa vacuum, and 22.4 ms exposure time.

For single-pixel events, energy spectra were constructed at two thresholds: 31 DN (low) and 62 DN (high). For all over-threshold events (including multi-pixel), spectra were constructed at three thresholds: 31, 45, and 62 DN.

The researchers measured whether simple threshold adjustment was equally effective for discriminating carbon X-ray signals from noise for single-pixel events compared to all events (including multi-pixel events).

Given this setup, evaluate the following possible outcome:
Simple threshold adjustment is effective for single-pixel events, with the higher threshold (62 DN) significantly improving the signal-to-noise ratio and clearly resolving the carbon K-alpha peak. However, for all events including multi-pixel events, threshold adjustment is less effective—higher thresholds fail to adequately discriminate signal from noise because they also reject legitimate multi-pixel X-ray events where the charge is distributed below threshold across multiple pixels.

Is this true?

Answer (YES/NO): YES